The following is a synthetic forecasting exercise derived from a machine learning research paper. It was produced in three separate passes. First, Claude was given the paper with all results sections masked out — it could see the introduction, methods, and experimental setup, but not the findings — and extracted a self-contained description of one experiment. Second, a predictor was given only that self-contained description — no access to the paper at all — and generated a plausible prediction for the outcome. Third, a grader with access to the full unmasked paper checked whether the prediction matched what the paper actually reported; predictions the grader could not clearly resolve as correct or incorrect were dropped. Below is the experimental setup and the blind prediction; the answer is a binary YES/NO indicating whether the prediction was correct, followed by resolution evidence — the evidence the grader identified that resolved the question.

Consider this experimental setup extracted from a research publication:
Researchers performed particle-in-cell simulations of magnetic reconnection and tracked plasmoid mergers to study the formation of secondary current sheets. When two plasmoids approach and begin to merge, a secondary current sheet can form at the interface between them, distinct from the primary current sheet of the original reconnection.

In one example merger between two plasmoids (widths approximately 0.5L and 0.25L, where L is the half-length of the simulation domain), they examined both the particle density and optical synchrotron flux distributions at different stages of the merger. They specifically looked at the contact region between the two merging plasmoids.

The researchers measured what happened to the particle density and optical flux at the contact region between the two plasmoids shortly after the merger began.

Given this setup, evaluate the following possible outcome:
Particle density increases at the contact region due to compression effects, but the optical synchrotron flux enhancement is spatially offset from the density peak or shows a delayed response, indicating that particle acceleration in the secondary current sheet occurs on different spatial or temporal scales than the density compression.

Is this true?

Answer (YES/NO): NO